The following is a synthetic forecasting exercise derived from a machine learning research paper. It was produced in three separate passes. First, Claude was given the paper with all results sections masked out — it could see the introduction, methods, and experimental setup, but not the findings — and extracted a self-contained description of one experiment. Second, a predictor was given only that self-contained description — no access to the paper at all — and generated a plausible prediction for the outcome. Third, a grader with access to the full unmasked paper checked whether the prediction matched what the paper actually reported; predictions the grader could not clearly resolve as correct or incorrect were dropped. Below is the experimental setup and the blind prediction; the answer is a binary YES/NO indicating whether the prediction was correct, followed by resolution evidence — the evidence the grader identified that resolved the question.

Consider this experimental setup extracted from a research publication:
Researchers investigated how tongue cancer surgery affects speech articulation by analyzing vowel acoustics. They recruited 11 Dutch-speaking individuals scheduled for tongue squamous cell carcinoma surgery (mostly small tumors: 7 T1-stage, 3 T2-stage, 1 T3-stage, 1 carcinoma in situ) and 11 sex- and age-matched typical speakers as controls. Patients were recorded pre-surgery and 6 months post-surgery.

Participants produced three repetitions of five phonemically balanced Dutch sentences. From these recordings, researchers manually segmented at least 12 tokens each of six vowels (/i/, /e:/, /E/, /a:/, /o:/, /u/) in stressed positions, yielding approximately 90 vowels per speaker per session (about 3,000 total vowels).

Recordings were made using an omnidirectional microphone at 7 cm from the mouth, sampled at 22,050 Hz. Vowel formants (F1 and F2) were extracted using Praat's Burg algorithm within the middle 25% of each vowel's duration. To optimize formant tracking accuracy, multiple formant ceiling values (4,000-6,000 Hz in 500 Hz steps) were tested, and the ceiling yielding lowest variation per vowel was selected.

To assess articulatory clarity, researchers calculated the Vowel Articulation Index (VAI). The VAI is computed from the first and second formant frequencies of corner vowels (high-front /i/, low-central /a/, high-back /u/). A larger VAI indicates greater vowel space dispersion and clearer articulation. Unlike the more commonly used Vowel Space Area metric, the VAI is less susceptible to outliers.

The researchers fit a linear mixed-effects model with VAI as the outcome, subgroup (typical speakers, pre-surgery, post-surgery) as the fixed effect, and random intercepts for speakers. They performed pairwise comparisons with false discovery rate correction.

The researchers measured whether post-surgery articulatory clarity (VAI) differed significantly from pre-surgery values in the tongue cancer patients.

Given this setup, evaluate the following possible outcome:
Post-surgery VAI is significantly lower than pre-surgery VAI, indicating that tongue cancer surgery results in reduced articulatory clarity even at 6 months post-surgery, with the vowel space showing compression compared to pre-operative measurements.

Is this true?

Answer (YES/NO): YES